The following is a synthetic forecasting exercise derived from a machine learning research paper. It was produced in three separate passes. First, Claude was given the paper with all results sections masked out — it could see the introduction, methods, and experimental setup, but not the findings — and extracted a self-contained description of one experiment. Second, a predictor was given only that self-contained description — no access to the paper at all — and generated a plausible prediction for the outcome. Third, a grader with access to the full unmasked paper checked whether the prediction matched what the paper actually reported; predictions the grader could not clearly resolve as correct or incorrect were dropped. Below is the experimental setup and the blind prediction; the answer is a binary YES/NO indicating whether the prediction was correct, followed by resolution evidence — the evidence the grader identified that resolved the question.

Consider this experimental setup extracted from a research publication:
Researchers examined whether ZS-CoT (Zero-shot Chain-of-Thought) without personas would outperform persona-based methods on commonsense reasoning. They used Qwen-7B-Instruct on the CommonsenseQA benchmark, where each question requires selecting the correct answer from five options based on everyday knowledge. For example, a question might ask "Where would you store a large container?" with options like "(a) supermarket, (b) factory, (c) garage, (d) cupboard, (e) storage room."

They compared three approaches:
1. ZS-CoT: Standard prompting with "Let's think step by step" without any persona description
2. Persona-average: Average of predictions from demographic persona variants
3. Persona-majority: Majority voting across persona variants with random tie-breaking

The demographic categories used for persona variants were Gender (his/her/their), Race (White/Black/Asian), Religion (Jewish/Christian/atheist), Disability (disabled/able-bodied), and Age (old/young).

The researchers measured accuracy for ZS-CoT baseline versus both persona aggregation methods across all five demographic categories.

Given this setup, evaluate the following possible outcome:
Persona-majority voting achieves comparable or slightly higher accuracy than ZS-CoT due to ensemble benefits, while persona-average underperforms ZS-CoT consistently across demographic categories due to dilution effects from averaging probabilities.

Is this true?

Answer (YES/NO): NO